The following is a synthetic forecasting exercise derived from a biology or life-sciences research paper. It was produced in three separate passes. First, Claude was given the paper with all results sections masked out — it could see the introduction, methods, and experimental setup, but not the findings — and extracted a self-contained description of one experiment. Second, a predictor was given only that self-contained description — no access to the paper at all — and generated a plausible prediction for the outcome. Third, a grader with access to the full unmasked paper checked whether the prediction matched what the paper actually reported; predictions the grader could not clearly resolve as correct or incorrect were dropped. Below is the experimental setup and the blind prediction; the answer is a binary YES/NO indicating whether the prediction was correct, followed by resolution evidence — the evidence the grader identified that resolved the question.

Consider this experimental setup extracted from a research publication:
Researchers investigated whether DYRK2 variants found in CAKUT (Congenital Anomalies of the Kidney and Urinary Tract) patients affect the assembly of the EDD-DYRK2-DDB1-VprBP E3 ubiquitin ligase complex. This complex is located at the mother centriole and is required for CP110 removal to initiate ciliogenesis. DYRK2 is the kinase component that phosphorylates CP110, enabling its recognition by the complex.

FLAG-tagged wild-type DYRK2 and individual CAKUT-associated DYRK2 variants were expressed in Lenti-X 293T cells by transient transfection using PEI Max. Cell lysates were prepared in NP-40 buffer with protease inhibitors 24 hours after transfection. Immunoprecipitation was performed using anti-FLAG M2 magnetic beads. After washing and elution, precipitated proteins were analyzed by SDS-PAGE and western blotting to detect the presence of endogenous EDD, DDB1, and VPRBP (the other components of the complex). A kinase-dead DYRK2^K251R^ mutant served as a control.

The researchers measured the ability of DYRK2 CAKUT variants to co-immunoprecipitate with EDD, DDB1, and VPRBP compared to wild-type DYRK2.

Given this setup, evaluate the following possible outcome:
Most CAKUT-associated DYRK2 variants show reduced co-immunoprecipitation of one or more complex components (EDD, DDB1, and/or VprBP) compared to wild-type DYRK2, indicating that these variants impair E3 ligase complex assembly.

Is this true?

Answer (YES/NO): NO